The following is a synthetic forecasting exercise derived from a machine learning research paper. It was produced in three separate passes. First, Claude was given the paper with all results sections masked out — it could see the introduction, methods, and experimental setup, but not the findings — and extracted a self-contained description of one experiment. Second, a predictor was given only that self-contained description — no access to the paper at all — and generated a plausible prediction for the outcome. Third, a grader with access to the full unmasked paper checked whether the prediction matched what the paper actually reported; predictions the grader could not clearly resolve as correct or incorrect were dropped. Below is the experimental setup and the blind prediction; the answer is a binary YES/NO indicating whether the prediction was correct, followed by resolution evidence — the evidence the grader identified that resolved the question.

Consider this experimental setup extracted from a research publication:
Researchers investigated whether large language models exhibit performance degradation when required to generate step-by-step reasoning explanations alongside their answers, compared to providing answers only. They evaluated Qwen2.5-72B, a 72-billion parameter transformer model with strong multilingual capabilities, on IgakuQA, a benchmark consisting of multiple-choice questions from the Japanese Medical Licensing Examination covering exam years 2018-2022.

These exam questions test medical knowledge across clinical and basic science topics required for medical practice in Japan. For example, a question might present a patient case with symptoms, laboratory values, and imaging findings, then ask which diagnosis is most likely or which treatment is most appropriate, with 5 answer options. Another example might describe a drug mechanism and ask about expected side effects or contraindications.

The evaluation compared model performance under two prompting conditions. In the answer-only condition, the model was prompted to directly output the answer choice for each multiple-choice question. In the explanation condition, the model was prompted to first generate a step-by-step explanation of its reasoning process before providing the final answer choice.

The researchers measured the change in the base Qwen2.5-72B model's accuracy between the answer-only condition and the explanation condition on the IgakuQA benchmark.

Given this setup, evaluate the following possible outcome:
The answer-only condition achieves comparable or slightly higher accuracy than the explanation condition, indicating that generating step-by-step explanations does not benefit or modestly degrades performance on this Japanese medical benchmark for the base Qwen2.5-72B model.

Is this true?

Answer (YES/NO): NO